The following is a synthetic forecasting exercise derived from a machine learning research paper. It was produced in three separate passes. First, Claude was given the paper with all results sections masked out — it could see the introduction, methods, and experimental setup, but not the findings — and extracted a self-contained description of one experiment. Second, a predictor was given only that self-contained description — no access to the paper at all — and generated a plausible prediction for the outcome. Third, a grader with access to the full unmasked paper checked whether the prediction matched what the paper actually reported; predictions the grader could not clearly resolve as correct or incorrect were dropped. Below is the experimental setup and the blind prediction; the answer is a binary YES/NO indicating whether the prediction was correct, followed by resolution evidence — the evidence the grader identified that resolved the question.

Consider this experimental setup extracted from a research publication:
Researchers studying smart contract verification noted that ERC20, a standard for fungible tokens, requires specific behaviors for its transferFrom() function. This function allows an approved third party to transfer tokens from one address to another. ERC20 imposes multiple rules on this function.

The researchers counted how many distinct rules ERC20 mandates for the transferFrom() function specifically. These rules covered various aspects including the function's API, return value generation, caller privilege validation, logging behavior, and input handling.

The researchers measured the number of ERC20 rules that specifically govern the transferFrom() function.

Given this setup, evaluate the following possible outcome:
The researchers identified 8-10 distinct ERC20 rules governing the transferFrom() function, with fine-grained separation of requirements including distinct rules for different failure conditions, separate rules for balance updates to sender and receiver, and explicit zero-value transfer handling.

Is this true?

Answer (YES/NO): NO